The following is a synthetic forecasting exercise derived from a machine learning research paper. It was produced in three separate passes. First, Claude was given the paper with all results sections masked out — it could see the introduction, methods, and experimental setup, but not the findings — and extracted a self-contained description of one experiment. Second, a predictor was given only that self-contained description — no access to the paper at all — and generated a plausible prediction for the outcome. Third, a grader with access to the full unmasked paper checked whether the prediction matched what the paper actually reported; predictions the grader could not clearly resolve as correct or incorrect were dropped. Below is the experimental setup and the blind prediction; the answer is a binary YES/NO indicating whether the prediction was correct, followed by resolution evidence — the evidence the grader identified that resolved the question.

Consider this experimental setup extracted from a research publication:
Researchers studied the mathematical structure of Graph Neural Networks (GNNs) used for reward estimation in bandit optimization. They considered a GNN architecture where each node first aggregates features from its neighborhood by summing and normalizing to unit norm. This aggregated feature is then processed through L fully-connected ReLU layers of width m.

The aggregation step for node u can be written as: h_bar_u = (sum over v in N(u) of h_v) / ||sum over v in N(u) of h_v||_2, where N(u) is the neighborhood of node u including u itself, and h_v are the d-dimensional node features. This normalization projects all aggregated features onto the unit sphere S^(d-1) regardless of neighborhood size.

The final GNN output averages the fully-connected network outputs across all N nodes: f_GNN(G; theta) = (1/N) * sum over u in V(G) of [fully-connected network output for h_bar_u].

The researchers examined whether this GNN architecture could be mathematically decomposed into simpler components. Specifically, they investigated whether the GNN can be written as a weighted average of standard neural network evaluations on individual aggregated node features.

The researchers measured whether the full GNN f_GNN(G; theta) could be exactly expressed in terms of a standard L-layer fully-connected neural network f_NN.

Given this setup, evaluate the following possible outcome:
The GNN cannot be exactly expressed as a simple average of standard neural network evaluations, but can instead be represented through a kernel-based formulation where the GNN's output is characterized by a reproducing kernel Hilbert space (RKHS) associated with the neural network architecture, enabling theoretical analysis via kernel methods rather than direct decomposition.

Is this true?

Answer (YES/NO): NO